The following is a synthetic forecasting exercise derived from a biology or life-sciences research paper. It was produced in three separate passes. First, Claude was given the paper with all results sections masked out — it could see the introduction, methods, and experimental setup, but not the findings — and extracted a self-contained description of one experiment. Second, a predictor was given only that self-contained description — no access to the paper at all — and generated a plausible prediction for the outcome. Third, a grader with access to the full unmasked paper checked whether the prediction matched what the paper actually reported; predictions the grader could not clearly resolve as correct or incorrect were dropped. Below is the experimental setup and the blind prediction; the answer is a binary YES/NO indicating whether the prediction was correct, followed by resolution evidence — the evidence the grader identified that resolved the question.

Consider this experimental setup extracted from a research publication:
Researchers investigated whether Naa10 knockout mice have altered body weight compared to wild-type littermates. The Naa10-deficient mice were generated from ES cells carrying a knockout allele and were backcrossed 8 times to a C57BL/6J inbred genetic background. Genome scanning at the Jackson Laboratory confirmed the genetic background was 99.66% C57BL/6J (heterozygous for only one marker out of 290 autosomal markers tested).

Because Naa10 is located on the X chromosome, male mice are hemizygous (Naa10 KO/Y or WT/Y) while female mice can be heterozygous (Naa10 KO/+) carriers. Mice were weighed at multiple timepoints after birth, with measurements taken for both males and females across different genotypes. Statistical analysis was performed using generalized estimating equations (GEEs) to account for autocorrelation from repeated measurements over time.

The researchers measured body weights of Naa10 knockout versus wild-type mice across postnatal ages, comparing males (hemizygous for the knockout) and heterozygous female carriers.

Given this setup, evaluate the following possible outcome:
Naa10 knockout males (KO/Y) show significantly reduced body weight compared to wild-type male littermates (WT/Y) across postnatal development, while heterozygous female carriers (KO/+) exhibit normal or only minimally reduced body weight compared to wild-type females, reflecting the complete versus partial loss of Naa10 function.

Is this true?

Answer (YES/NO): YES